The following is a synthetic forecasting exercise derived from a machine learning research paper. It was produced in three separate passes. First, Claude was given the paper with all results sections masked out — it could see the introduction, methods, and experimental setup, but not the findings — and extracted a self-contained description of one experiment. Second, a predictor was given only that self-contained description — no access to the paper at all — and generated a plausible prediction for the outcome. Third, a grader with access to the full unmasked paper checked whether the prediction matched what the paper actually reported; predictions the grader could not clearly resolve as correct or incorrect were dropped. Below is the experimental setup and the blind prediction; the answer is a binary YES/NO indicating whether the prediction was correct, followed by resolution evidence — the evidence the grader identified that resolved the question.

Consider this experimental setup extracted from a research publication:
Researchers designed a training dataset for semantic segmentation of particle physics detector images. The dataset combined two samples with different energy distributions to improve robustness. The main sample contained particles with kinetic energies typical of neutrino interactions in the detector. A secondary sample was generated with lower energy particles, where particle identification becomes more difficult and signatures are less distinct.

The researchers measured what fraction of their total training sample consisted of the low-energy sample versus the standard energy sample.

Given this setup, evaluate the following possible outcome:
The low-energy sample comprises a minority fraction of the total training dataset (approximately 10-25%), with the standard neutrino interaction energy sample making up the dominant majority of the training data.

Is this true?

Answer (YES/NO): YES